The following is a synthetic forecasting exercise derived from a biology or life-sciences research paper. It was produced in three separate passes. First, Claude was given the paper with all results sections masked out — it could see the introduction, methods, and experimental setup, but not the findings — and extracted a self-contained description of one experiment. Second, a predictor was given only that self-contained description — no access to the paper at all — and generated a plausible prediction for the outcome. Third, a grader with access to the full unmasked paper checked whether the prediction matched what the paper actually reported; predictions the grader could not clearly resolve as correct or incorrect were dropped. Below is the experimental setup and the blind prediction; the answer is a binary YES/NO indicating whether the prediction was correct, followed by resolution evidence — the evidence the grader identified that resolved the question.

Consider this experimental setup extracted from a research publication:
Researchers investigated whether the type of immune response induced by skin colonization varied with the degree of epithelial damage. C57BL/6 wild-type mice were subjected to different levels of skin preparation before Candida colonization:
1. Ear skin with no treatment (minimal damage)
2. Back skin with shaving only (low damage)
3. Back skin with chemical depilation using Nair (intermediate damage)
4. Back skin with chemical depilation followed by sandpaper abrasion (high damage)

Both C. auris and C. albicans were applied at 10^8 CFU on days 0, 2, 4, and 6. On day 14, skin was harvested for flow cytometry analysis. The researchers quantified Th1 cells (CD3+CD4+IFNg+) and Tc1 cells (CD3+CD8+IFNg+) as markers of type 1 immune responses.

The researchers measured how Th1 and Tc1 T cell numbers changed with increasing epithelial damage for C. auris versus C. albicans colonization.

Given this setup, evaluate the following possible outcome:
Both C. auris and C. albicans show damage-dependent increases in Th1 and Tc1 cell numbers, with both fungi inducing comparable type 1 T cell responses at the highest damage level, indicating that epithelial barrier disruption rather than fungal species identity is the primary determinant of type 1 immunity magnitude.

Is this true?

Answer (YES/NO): NO